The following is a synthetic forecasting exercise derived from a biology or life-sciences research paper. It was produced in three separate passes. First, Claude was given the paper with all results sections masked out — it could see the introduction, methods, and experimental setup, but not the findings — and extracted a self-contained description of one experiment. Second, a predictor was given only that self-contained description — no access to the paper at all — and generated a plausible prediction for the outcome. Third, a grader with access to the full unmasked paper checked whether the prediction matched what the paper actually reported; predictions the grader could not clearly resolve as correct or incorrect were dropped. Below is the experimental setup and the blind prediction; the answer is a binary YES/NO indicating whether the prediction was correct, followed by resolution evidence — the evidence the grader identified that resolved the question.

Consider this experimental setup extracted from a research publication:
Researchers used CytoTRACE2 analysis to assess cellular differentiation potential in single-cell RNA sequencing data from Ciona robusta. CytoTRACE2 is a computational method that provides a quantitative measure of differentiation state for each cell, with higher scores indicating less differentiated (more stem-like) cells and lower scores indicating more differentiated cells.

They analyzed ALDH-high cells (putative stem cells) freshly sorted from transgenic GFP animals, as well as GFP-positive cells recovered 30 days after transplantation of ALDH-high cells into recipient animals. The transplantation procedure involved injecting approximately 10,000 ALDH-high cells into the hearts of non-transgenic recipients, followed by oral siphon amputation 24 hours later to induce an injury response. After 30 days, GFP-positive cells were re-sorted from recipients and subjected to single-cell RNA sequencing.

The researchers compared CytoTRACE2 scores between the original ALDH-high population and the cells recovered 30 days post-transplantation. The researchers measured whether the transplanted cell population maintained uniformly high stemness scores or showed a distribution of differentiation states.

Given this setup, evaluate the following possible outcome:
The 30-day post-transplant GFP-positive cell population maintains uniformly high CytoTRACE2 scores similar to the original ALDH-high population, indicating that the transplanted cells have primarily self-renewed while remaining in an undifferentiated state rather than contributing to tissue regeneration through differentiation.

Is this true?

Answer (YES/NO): NO